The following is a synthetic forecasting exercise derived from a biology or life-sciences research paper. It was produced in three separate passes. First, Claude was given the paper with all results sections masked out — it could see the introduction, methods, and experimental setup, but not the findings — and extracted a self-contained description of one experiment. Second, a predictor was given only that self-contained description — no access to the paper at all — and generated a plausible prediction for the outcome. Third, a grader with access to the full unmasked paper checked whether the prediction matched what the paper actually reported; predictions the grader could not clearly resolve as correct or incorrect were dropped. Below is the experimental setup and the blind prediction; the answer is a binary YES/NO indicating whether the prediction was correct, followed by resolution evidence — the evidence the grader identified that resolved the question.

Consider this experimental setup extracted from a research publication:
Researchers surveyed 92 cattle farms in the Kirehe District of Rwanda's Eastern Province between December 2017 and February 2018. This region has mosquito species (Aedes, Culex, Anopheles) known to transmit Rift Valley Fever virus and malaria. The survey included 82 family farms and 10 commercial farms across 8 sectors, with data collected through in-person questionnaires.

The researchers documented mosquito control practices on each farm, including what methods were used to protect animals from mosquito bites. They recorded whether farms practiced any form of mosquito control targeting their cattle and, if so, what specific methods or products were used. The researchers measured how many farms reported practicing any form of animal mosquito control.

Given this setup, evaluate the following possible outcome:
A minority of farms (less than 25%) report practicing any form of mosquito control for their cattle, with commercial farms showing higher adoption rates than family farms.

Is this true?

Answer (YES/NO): YES